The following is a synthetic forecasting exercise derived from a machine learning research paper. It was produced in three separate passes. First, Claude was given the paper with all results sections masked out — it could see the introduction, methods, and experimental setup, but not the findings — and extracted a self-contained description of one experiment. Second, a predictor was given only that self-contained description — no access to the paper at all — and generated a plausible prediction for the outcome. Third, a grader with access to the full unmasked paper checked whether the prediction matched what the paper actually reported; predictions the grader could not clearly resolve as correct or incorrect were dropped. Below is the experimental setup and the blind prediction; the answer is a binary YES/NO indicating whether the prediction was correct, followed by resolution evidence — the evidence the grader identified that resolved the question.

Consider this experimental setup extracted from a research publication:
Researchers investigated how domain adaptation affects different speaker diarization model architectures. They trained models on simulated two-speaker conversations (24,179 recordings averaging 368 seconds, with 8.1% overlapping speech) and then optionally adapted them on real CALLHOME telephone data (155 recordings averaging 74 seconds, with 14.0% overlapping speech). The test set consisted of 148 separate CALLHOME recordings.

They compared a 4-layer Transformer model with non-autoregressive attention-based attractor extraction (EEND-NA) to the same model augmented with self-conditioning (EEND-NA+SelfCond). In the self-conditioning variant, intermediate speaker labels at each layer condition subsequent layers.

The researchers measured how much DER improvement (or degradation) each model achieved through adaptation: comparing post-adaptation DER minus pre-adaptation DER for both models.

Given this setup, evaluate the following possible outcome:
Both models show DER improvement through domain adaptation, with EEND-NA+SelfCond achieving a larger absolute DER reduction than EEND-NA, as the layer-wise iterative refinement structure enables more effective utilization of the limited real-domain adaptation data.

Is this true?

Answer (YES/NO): NO